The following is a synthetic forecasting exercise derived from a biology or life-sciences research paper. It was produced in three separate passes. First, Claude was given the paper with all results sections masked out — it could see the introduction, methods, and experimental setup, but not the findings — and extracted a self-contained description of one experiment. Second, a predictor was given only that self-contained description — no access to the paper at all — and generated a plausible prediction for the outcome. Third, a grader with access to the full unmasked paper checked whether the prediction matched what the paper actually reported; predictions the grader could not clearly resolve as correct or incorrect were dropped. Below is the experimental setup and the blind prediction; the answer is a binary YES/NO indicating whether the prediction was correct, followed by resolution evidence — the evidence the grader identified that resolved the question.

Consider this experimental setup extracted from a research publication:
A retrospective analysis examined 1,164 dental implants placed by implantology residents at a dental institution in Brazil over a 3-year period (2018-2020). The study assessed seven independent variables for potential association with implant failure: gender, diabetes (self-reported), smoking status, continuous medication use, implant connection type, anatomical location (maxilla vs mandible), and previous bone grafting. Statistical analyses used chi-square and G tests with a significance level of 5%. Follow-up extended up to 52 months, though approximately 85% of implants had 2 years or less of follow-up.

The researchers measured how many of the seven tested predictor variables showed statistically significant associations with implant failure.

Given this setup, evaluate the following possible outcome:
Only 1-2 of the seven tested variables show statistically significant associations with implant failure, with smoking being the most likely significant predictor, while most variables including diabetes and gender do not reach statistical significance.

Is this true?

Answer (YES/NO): NO